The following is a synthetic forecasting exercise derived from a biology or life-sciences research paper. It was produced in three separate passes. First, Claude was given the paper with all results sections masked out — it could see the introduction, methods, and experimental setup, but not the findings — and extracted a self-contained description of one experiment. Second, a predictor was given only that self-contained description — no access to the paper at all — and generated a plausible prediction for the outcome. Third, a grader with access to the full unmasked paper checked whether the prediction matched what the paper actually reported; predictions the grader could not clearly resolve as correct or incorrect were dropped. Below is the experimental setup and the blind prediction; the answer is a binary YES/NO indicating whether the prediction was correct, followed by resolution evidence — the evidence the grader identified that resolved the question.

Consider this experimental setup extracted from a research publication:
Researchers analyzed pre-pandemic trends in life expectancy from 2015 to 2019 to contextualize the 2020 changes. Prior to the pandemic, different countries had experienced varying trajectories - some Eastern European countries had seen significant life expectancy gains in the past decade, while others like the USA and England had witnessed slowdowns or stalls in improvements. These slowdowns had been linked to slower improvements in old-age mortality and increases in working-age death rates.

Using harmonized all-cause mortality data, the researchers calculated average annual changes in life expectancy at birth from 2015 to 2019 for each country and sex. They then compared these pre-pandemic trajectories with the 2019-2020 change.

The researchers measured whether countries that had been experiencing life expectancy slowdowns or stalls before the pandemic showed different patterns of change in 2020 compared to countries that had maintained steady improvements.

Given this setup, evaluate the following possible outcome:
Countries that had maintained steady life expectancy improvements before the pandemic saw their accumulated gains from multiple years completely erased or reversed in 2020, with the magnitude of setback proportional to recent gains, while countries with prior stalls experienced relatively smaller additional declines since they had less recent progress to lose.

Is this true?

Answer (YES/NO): NO